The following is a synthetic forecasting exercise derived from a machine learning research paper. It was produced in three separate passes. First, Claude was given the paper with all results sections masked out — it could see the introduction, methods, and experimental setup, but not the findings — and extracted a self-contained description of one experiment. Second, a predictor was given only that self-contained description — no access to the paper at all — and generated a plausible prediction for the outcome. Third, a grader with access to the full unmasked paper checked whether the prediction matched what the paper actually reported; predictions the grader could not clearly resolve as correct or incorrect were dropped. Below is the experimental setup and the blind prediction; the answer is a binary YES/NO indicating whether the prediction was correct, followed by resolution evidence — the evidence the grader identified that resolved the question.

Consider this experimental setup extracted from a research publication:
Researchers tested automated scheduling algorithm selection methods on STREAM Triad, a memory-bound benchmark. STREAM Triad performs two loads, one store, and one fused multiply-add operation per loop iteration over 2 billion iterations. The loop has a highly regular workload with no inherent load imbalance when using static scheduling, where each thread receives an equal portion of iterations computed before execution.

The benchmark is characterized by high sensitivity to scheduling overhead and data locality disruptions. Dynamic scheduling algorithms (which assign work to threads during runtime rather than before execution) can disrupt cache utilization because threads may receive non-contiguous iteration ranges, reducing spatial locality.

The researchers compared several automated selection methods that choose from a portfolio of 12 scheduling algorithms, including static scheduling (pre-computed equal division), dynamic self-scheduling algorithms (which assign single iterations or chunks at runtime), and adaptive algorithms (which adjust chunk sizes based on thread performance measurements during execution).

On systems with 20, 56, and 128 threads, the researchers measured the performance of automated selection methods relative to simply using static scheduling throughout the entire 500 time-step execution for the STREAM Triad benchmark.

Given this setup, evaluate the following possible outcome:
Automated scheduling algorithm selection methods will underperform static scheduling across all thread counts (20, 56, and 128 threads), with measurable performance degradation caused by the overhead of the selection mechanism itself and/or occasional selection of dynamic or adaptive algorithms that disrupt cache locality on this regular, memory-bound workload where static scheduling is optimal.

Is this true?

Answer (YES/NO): YES